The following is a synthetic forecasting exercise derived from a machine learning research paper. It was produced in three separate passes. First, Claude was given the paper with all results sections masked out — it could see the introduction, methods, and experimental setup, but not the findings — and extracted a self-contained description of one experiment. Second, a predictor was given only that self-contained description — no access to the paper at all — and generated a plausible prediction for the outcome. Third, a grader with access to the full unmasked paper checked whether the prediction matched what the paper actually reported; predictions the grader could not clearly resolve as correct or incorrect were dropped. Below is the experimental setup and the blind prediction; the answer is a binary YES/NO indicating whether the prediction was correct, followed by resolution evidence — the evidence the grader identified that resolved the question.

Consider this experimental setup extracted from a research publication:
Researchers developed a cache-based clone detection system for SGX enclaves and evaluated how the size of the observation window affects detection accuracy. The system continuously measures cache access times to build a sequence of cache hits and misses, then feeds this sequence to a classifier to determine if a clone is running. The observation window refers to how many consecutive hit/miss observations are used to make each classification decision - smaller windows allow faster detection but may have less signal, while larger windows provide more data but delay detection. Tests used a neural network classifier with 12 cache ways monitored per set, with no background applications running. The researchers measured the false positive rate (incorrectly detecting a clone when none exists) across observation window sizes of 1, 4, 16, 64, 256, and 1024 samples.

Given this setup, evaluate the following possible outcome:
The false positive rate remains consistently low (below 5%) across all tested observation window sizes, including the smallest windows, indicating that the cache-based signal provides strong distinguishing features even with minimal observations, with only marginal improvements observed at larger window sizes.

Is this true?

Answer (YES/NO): NO